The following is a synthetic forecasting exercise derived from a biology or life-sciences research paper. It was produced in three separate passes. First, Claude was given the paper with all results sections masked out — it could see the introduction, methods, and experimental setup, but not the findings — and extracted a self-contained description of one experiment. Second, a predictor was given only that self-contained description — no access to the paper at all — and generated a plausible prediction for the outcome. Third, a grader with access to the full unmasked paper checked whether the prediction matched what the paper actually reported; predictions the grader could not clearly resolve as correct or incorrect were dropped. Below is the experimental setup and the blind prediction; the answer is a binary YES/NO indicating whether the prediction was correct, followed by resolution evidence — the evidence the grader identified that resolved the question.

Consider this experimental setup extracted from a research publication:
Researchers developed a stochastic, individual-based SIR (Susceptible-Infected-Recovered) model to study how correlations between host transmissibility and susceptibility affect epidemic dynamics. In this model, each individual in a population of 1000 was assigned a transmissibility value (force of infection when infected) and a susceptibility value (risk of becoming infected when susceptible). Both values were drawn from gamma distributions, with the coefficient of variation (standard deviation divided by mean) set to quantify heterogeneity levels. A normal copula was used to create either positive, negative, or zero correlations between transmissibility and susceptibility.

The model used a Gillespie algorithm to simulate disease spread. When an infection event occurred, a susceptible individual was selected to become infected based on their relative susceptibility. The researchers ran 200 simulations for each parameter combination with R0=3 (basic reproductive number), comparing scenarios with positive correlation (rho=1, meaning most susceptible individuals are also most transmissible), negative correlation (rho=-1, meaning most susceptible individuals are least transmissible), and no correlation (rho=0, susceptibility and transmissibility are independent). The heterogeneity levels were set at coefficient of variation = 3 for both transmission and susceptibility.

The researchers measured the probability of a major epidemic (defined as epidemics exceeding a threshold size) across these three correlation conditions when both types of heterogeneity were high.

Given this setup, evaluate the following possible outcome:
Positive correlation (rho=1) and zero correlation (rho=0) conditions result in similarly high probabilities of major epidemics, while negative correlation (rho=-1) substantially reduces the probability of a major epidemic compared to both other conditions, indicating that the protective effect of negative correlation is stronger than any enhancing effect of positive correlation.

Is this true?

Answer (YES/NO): NO